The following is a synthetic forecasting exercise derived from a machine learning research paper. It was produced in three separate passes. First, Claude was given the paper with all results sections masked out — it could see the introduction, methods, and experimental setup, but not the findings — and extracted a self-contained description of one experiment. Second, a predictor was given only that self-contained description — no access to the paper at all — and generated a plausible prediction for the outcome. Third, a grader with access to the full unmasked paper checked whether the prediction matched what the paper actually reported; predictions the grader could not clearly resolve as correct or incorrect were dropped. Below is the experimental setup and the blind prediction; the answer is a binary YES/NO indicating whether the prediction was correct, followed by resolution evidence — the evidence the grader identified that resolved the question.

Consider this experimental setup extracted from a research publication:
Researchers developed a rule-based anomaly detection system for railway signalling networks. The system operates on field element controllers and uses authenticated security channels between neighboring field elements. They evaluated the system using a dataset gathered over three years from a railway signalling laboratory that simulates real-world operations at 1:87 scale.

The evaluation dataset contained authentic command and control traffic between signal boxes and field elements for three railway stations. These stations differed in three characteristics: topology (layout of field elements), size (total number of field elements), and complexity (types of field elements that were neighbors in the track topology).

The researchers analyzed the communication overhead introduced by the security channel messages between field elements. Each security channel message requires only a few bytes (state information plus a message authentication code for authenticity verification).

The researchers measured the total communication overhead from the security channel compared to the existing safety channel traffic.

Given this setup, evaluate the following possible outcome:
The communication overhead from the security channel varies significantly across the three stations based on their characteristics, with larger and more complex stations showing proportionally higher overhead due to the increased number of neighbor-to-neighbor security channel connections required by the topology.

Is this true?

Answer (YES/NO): NO